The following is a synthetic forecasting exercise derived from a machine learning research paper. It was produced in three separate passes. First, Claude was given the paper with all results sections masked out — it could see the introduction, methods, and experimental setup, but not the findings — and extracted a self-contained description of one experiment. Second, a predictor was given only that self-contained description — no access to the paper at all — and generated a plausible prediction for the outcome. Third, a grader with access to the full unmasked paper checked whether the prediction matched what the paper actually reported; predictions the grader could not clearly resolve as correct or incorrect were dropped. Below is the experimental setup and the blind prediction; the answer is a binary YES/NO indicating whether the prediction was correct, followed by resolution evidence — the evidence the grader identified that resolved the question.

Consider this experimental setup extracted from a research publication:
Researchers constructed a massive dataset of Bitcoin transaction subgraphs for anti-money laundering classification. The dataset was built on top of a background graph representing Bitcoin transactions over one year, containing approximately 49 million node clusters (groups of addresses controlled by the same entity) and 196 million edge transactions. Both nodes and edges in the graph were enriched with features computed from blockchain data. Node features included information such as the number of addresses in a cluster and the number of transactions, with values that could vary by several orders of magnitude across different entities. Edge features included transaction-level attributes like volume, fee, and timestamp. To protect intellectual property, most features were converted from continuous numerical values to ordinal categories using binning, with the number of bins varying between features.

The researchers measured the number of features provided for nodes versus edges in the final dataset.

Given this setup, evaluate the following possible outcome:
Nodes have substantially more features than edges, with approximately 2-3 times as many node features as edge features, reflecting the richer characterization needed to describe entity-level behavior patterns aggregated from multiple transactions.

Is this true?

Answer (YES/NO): NO